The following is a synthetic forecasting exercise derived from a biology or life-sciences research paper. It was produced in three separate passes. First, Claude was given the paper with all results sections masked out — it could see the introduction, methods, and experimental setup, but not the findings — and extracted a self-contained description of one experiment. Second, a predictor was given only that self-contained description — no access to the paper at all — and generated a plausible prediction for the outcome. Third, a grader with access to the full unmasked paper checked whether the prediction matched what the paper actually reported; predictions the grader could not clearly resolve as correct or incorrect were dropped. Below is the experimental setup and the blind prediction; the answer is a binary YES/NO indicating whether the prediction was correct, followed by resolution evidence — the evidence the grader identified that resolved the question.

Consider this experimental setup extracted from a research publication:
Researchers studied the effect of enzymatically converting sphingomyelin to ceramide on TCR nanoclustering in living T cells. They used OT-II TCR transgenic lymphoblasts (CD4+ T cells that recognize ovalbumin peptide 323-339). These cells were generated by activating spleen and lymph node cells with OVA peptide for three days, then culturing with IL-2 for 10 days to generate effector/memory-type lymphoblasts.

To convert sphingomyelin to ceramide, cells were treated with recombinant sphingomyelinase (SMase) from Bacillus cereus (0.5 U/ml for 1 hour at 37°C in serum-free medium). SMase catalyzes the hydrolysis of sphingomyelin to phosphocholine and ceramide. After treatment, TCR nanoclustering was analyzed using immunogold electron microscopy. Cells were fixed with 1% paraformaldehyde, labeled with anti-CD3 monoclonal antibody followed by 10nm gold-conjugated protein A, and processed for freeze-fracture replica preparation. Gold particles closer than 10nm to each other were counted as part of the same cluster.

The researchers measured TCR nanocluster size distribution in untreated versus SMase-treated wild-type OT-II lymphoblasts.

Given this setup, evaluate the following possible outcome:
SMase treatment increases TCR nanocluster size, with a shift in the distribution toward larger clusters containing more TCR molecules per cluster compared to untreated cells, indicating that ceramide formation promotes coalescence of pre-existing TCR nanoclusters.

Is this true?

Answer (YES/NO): NO